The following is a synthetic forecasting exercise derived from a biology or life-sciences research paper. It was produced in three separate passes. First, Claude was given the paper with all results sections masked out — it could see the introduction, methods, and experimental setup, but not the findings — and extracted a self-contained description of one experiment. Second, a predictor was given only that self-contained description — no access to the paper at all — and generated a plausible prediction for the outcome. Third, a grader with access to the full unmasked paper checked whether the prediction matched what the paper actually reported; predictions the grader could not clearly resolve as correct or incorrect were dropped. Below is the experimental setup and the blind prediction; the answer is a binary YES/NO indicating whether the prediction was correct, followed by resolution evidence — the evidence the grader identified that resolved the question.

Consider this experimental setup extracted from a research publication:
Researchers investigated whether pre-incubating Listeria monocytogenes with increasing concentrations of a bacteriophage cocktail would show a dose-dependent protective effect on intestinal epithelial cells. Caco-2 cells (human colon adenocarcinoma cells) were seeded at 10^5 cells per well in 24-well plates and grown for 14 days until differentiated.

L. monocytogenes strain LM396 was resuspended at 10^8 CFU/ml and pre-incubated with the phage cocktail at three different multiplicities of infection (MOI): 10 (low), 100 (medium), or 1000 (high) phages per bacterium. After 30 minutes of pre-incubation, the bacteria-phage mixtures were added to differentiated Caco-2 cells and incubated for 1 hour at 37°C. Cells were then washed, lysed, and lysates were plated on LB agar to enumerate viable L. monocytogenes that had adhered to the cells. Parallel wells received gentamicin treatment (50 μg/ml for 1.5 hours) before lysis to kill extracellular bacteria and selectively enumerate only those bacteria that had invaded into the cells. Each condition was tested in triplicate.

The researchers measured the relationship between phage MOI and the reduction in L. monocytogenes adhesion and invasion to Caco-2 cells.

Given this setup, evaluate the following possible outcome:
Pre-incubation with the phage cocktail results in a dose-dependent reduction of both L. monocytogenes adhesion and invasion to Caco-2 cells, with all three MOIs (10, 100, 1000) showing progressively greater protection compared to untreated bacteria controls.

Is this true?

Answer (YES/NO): YES